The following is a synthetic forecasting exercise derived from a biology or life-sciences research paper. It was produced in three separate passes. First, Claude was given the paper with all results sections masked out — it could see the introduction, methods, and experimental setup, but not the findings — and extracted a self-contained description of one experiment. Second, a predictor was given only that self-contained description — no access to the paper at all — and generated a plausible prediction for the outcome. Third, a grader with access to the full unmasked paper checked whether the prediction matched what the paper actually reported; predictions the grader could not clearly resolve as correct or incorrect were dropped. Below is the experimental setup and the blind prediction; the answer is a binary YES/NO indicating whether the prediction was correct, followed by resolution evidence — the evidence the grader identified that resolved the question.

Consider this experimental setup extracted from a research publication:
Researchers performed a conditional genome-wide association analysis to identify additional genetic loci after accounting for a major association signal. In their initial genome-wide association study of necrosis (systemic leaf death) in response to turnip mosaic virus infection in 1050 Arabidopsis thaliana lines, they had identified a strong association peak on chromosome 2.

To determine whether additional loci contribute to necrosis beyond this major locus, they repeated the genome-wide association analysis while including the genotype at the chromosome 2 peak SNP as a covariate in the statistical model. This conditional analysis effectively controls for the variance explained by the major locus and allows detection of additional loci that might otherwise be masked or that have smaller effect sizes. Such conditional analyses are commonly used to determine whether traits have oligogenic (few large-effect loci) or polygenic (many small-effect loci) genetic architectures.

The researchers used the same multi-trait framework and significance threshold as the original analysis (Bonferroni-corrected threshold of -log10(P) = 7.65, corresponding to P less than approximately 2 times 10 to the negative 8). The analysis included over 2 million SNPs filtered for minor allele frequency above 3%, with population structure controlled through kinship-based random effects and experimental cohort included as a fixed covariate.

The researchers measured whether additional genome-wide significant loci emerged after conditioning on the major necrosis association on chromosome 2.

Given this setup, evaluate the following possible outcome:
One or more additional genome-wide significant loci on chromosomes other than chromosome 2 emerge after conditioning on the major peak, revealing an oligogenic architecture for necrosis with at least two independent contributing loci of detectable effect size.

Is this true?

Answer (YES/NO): YES